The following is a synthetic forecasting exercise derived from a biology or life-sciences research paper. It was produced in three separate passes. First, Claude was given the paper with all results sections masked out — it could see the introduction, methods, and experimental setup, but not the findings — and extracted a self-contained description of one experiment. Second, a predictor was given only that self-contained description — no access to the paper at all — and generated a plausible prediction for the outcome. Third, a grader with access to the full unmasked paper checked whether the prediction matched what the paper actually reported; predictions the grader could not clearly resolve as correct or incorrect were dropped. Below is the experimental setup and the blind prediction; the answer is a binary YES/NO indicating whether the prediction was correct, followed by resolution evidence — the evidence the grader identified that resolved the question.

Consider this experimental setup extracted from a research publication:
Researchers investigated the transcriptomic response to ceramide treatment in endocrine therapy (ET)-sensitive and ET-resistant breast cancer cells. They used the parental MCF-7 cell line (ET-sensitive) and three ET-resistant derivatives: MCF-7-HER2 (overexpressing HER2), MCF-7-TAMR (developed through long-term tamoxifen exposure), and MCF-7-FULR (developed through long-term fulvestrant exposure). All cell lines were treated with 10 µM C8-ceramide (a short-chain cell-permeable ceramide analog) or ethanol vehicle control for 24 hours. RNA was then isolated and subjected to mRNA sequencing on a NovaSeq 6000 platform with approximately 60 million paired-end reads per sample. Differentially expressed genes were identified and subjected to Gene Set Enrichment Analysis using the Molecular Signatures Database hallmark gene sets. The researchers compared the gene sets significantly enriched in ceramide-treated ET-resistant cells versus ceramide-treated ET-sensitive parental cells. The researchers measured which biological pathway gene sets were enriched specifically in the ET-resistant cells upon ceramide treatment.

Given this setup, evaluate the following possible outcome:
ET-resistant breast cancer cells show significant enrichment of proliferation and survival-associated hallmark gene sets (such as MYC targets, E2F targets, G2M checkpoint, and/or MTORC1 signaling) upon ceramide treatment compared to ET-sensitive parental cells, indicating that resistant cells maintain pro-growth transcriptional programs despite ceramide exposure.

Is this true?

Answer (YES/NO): NO